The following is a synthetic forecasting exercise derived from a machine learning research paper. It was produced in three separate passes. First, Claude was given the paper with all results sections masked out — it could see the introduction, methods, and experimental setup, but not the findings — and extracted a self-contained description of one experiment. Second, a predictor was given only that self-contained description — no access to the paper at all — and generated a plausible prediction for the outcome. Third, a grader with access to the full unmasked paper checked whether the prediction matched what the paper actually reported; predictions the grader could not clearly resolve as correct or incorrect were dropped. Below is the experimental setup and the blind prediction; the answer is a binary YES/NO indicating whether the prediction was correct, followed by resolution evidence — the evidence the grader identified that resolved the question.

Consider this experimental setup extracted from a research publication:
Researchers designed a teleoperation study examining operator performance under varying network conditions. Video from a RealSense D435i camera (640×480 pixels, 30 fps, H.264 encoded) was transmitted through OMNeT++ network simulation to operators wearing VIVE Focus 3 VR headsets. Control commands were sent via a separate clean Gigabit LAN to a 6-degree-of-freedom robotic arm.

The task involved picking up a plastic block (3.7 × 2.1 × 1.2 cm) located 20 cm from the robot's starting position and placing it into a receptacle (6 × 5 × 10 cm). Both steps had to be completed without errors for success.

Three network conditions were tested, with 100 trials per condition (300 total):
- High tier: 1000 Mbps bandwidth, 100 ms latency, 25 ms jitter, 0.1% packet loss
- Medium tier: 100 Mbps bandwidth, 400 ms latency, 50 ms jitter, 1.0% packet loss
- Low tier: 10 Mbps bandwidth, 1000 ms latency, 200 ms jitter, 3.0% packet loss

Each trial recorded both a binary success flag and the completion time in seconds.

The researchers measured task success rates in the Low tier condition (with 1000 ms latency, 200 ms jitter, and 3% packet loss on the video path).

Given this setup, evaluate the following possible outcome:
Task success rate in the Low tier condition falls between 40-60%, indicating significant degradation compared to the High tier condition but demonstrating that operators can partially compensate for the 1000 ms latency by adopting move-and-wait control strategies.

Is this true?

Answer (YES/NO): NO